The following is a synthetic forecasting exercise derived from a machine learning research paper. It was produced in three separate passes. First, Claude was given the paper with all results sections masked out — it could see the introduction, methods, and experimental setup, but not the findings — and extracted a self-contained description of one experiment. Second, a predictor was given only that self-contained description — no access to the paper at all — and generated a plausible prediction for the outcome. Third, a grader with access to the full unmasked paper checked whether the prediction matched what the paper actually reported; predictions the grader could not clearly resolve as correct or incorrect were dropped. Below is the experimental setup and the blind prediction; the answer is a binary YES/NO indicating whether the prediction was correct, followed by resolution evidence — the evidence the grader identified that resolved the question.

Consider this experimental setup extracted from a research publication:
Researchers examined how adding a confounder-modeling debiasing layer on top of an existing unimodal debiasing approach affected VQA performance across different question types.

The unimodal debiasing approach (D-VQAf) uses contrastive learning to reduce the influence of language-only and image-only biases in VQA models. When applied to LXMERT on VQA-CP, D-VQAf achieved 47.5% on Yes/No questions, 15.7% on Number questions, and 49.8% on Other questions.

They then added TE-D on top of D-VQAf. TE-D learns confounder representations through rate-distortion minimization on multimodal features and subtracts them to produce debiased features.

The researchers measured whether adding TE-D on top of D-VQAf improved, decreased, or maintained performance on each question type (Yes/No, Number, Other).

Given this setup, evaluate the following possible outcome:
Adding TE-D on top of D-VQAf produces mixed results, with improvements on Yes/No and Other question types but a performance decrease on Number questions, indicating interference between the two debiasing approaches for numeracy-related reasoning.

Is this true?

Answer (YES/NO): NO